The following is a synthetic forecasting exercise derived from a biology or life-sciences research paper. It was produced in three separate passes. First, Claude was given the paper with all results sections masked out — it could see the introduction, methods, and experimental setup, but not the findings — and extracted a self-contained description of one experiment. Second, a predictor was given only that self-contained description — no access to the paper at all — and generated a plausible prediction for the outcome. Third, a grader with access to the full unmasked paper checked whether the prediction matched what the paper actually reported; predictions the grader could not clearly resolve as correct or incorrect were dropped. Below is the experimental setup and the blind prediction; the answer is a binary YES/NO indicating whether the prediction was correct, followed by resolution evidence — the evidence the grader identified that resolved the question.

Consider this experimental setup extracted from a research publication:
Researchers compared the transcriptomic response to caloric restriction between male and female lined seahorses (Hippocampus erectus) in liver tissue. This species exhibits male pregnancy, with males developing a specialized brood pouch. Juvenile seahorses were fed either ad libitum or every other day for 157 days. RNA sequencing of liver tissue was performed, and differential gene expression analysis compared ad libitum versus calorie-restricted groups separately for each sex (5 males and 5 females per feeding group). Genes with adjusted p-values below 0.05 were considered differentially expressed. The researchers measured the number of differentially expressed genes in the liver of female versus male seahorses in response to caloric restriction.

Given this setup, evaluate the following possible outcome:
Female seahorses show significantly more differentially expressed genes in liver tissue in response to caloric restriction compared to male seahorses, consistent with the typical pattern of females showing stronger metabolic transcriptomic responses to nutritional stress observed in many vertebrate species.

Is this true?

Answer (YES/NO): YES